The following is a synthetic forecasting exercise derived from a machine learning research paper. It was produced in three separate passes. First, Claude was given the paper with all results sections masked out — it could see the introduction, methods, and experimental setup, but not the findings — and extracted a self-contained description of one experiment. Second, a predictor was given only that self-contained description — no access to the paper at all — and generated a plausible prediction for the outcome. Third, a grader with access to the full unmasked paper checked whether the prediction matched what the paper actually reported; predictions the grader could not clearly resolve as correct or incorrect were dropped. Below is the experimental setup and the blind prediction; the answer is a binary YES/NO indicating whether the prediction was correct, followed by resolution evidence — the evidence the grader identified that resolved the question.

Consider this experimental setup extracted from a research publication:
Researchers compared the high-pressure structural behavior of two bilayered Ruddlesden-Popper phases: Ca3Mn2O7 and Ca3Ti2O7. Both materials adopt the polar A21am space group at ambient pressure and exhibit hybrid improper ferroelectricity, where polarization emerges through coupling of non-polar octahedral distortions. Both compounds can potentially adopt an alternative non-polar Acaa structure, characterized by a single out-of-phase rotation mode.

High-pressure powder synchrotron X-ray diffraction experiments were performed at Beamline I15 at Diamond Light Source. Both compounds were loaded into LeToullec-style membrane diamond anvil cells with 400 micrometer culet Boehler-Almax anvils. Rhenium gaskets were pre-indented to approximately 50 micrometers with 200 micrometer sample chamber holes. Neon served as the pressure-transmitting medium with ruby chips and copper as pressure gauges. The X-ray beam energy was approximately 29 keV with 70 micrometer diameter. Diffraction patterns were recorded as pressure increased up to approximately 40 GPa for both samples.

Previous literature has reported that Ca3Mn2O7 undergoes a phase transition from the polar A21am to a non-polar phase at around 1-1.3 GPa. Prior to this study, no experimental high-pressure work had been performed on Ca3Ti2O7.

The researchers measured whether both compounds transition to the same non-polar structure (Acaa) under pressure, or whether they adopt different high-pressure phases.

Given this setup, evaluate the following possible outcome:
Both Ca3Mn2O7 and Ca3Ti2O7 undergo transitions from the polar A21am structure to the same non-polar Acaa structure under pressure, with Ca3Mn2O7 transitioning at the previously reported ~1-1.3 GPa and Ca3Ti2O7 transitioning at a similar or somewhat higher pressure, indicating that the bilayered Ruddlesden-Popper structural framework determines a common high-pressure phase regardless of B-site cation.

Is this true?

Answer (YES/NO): NO